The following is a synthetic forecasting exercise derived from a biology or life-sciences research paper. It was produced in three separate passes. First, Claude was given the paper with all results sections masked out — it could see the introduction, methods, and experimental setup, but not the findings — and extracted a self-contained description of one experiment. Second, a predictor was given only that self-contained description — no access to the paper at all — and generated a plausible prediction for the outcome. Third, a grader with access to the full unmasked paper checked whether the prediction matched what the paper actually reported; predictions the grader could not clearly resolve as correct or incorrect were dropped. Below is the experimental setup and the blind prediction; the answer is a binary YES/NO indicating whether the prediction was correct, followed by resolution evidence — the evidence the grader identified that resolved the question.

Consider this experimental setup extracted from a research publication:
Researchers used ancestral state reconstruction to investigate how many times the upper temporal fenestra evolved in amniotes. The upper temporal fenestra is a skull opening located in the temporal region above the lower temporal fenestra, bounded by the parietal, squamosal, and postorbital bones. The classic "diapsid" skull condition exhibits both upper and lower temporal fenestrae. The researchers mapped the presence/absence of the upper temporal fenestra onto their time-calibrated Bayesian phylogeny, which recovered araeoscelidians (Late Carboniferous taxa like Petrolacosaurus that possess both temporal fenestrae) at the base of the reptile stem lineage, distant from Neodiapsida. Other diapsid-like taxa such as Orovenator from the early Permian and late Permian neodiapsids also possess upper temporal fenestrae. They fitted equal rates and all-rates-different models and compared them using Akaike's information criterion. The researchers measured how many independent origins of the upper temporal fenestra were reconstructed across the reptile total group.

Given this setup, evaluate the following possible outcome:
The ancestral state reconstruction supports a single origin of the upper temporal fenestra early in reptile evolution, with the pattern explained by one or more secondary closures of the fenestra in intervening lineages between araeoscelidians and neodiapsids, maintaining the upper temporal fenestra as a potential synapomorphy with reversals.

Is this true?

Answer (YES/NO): NO